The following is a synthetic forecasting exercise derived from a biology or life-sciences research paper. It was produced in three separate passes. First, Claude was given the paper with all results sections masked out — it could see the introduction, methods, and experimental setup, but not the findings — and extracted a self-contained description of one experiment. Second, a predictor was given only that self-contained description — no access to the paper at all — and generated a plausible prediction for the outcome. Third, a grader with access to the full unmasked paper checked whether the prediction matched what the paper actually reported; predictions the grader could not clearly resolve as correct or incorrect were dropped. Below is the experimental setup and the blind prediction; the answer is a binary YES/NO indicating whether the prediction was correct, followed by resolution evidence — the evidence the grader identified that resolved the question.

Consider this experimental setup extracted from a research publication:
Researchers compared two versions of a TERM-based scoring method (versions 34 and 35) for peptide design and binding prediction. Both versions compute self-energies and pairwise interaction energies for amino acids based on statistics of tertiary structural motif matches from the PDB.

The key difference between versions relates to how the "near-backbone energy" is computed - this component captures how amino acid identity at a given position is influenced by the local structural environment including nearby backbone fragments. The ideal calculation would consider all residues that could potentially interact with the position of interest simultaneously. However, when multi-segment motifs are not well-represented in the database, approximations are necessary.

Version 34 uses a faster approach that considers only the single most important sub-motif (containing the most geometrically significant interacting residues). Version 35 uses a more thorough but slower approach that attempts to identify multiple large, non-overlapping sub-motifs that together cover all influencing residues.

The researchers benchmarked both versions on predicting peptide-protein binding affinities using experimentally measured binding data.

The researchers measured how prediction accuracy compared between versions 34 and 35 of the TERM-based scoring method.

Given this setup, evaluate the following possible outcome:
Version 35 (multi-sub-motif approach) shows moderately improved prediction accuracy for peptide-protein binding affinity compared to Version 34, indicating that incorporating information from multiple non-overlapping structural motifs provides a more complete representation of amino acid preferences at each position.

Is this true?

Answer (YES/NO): NO